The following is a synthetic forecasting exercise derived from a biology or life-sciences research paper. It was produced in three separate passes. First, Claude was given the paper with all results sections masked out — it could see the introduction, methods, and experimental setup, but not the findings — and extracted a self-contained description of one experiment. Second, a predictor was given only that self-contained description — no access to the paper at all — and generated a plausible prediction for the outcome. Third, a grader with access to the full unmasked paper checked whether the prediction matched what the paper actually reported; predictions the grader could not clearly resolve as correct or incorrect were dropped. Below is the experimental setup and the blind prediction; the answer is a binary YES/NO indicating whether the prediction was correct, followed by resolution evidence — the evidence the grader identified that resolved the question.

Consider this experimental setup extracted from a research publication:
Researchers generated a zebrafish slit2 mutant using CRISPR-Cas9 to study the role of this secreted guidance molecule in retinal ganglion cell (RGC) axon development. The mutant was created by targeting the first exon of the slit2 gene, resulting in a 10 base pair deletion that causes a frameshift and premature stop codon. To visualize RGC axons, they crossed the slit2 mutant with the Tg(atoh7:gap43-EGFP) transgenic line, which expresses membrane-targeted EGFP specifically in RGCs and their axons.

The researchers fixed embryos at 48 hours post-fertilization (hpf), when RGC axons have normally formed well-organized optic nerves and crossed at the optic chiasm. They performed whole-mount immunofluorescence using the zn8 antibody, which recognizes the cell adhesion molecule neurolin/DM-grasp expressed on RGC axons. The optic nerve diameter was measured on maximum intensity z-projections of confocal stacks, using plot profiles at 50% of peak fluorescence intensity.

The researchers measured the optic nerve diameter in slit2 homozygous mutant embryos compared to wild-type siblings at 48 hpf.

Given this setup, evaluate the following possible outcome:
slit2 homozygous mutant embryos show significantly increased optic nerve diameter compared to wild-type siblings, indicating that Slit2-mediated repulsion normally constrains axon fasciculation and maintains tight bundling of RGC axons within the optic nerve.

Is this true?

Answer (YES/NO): NO